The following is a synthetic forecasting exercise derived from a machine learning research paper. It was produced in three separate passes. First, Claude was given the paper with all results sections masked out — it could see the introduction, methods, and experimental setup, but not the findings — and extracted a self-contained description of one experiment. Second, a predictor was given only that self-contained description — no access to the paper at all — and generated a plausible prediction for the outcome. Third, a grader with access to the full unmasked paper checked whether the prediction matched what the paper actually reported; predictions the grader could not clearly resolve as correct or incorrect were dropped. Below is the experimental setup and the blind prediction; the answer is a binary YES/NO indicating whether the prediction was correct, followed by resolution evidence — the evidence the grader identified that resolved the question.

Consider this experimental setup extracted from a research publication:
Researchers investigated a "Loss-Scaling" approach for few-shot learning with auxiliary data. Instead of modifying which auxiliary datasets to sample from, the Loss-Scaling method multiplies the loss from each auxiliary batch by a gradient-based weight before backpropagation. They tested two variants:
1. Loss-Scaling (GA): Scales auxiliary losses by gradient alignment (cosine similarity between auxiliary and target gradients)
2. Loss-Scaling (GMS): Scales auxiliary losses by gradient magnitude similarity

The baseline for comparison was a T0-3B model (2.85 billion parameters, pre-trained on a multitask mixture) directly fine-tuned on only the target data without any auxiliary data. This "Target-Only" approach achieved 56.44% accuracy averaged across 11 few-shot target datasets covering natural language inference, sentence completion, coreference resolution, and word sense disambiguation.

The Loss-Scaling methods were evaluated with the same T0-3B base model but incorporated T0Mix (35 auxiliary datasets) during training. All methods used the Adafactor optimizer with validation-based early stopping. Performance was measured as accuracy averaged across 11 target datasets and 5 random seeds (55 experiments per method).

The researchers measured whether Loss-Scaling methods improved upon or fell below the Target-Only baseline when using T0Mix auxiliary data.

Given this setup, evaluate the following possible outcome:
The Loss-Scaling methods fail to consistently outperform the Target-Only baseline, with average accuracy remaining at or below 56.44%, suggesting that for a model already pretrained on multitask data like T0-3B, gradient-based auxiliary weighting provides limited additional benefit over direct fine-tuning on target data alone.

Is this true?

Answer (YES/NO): NO